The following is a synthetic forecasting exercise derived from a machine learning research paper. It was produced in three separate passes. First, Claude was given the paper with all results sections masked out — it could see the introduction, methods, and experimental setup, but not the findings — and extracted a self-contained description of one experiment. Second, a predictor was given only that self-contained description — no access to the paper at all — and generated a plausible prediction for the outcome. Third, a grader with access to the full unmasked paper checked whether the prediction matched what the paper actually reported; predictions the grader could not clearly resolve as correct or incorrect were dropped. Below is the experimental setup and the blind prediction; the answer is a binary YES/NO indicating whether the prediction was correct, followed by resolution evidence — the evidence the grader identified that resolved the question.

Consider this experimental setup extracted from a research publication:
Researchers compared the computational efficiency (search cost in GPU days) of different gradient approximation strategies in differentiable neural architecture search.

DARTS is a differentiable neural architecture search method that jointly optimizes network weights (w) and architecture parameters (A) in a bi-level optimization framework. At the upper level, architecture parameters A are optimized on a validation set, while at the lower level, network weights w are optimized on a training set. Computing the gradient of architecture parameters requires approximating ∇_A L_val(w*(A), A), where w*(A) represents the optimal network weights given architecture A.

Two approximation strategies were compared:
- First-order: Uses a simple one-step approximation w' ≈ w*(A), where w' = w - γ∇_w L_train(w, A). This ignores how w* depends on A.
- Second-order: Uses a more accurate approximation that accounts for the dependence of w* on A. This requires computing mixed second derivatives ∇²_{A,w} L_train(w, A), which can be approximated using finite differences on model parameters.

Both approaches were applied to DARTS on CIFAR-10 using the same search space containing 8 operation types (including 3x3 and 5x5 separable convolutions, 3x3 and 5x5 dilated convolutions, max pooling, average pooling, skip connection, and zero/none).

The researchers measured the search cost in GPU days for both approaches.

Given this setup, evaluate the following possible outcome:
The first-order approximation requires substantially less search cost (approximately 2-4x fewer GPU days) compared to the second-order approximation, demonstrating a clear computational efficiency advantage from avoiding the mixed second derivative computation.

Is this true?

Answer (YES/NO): YES